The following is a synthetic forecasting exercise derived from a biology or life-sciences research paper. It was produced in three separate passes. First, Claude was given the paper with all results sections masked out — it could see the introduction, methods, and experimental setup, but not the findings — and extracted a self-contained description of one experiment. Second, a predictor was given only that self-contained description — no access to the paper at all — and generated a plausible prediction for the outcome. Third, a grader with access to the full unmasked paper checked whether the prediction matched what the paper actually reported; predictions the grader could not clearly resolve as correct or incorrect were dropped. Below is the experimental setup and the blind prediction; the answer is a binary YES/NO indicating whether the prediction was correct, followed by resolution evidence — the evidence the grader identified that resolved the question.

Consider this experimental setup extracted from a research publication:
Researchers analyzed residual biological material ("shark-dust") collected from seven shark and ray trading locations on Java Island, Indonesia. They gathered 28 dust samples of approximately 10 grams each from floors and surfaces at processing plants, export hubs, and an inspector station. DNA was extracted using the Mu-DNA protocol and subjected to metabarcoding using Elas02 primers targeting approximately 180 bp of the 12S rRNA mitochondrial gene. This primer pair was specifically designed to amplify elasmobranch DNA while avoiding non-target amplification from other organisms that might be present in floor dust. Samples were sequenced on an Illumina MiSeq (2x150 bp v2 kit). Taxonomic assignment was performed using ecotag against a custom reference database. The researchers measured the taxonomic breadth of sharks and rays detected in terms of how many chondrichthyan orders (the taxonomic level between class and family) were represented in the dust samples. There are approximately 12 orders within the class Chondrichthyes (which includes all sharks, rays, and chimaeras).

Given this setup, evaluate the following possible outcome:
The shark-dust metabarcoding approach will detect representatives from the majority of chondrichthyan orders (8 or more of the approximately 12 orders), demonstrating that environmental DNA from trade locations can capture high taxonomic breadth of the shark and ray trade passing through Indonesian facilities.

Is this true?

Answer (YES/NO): NO